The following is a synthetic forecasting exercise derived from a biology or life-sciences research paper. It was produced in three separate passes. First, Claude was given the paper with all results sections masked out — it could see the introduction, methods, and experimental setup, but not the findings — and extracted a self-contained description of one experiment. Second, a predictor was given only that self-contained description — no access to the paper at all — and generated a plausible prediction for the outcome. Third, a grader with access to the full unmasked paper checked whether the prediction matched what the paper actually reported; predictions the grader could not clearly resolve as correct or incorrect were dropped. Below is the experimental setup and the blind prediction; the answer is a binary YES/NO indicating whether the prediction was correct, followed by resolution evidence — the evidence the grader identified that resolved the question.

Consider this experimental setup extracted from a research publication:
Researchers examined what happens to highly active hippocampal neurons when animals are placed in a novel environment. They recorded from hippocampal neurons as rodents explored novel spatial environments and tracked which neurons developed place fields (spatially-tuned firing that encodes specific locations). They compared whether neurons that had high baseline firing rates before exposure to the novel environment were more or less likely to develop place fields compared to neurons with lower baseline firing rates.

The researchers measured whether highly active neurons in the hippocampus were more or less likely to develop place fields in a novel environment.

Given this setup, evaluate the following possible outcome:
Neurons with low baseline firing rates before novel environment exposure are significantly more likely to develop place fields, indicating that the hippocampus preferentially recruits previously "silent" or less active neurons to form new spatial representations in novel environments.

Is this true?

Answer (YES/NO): NO